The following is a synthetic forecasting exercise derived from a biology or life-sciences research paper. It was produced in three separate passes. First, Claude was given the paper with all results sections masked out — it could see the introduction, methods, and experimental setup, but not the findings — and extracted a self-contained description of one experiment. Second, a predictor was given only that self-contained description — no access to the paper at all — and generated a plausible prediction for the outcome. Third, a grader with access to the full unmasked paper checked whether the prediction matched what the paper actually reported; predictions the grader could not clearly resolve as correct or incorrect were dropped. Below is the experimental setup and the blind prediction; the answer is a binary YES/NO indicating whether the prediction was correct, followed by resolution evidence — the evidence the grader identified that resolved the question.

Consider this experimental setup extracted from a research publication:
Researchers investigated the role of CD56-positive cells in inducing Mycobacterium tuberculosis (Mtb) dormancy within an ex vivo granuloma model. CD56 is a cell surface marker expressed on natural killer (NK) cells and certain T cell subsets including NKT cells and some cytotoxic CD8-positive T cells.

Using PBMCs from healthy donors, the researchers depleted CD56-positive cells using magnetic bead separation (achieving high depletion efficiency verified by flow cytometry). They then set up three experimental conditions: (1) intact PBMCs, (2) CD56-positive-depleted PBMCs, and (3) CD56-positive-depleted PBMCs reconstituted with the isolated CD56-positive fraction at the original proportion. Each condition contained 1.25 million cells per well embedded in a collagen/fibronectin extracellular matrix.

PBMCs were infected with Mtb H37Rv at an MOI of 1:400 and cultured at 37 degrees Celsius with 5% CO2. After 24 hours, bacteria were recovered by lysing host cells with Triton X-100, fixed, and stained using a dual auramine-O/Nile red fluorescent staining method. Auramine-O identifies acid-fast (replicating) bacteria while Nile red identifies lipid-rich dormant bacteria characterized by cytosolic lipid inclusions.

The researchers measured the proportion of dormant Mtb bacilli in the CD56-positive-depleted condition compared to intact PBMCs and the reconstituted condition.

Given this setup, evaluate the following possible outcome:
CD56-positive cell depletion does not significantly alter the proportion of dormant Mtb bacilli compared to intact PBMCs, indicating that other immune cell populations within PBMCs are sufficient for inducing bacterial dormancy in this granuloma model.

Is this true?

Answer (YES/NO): NO